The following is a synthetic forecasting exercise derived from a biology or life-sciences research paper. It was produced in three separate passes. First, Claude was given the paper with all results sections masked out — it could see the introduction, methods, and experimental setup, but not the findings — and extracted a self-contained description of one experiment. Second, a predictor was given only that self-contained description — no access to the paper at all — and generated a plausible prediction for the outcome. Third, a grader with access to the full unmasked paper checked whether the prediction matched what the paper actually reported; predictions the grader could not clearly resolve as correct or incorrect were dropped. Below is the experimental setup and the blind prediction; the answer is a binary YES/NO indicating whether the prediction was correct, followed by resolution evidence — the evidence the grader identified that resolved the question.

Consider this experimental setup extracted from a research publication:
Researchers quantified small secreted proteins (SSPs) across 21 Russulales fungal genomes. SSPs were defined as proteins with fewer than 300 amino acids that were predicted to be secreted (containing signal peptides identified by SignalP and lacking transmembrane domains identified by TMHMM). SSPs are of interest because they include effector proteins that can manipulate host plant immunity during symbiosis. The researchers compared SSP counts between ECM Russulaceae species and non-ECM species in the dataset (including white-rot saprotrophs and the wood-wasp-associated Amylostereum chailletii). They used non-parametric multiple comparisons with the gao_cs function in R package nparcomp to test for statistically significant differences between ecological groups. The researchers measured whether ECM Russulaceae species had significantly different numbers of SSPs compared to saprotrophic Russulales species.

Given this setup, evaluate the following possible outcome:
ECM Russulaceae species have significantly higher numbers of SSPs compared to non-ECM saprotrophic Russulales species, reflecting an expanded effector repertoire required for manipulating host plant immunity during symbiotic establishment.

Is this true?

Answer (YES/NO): NO